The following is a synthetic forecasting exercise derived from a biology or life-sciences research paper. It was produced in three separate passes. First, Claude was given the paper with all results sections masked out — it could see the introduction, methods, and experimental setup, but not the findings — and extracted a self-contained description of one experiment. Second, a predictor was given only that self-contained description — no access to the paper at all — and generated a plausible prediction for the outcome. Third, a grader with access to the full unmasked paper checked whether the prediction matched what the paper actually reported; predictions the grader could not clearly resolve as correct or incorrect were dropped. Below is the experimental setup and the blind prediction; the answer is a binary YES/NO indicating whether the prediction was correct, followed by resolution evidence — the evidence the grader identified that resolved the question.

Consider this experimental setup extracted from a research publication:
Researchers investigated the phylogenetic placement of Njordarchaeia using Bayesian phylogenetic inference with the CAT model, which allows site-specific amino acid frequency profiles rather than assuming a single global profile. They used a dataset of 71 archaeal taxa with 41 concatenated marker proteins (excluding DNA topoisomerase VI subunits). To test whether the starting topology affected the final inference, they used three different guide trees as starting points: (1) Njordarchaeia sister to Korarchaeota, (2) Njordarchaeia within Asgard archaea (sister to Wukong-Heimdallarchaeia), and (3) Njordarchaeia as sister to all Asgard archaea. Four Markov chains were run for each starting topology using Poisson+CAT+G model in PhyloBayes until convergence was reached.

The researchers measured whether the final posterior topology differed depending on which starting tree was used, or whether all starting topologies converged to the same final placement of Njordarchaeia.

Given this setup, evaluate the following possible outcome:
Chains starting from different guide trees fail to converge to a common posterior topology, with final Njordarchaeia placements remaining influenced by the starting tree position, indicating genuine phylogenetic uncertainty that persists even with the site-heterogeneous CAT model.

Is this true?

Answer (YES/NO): NO